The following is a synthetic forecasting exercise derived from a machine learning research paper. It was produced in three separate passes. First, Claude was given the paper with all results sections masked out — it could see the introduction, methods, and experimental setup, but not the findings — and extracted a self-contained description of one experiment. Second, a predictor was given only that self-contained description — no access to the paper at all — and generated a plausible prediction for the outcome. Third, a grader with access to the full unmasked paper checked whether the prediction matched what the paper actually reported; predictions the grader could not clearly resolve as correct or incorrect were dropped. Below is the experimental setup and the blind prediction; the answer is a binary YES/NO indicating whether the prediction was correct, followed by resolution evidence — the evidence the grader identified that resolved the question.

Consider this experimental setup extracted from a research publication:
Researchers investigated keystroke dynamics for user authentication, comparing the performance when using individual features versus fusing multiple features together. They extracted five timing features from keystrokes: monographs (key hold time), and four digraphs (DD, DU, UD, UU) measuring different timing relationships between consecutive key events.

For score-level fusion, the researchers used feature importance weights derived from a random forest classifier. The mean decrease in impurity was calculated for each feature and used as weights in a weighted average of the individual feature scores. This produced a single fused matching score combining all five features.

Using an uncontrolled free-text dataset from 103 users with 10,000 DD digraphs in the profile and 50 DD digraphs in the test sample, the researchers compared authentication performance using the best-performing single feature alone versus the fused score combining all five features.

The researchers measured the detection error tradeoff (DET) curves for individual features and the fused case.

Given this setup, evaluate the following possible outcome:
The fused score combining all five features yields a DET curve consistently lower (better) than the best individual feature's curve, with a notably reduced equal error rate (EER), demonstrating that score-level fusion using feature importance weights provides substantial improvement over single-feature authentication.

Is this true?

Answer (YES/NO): YES